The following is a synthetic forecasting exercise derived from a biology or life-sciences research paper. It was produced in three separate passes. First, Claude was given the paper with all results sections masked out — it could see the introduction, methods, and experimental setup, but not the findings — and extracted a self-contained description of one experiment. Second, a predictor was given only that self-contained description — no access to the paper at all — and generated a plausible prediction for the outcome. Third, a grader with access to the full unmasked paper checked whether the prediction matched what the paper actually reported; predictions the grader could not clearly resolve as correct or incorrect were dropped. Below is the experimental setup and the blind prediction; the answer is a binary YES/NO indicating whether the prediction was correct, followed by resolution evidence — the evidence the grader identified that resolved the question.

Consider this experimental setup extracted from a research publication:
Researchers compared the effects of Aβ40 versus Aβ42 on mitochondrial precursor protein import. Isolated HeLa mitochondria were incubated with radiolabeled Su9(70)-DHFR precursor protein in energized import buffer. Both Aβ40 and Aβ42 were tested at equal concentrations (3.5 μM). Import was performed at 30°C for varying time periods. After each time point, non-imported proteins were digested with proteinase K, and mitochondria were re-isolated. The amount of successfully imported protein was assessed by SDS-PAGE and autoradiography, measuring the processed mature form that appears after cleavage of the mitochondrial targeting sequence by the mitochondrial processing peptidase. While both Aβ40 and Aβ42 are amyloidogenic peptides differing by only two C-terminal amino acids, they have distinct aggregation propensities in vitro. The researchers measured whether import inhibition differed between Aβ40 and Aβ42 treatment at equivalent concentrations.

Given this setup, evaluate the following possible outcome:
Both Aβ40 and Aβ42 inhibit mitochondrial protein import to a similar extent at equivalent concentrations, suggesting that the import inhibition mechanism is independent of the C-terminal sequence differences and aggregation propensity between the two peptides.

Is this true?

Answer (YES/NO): NO